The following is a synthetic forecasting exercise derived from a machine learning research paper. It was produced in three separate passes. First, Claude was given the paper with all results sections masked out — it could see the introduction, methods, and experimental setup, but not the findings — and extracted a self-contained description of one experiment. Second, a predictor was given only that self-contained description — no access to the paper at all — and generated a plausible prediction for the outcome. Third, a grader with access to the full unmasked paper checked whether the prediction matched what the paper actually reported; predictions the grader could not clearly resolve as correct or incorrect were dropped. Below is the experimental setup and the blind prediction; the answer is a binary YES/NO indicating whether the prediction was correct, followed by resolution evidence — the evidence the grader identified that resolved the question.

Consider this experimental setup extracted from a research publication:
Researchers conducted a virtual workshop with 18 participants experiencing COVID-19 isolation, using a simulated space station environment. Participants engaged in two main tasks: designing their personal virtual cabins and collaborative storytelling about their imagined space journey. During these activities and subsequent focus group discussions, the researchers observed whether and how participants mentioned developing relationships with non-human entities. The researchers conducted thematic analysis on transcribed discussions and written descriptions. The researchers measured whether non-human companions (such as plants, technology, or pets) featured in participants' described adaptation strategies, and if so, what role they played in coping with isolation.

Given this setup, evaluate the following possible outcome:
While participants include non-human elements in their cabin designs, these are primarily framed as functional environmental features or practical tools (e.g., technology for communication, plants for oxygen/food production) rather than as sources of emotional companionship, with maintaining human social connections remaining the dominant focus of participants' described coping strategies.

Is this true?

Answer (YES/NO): NO